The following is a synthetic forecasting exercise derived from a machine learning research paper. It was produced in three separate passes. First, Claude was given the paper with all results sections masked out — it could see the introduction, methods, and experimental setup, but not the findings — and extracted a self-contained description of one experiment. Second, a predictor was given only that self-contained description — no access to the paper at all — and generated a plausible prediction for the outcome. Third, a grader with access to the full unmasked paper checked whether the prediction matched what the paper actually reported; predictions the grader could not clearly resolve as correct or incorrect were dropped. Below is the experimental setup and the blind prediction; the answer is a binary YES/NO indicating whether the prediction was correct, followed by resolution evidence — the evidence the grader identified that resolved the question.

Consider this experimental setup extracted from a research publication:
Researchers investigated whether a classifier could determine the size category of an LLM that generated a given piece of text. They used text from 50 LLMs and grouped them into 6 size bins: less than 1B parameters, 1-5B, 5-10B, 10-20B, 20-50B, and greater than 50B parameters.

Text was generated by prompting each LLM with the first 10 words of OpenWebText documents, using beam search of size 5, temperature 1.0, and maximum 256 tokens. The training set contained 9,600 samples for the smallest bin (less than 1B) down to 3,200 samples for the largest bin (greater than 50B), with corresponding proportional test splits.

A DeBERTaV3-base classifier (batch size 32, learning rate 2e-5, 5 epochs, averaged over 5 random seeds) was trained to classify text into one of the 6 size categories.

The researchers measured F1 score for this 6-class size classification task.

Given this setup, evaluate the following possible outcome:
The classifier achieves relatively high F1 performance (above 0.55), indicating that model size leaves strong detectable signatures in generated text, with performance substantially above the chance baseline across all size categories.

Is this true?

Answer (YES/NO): NO